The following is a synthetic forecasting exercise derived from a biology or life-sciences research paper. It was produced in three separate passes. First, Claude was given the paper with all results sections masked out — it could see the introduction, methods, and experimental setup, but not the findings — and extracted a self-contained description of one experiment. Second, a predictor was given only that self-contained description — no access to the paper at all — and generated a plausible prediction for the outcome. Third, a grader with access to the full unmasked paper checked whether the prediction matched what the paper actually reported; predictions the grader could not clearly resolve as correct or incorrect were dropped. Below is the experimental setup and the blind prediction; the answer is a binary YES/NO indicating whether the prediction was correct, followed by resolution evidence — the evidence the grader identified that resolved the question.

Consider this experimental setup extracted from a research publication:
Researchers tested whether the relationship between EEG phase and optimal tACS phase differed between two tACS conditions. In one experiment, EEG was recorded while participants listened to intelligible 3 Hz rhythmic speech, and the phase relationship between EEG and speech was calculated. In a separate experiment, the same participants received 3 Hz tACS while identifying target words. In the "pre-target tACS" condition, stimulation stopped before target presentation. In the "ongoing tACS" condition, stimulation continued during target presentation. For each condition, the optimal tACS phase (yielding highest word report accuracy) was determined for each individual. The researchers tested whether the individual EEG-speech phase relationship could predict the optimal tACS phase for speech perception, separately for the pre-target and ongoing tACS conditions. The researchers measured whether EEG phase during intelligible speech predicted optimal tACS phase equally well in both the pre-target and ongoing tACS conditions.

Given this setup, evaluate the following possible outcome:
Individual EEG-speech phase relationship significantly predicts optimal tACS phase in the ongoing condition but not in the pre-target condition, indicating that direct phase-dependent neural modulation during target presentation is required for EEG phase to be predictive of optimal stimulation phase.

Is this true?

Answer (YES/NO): NO